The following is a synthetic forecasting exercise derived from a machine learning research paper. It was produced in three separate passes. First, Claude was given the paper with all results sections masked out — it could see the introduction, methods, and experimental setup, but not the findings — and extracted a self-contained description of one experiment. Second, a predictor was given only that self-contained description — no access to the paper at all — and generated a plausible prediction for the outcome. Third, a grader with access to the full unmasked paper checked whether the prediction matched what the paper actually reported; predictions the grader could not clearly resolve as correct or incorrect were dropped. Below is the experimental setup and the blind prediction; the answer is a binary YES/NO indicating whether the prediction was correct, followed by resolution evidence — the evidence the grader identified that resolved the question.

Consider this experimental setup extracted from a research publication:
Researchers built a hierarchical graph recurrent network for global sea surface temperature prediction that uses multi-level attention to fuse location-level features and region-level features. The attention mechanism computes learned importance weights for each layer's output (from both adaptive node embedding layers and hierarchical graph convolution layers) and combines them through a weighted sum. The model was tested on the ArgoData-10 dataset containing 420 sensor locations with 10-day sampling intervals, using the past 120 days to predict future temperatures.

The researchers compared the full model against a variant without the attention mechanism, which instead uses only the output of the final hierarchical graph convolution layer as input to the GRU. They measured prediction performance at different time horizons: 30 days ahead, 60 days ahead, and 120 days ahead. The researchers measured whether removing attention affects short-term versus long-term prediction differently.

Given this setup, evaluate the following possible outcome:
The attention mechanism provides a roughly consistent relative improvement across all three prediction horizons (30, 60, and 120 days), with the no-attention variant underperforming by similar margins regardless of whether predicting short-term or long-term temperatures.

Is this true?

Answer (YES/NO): NO